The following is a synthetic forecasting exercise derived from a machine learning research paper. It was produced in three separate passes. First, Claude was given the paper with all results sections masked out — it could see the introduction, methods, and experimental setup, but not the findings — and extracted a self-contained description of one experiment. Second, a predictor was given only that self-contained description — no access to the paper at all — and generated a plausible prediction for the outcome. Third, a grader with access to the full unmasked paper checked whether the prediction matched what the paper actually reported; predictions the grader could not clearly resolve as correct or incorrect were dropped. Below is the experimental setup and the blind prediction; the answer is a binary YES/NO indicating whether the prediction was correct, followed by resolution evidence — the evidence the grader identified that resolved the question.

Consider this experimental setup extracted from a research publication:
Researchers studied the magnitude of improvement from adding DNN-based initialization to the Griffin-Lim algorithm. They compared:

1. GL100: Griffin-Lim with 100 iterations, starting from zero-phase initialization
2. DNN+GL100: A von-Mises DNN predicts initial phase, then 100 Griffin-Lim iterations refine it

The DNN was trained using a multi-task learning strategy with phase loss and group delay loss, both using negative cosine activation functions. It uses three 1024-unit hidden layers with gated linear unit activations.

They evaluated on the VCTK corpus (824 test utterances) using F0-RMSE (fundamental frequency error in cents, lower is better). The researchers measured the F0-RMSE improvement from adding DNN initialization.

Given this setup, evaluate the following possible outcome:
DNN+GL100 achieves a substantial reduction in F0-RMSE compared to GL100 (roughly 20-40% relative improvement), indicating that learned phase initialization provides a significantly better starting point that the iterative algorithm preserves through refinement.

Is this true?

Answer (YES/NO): NO